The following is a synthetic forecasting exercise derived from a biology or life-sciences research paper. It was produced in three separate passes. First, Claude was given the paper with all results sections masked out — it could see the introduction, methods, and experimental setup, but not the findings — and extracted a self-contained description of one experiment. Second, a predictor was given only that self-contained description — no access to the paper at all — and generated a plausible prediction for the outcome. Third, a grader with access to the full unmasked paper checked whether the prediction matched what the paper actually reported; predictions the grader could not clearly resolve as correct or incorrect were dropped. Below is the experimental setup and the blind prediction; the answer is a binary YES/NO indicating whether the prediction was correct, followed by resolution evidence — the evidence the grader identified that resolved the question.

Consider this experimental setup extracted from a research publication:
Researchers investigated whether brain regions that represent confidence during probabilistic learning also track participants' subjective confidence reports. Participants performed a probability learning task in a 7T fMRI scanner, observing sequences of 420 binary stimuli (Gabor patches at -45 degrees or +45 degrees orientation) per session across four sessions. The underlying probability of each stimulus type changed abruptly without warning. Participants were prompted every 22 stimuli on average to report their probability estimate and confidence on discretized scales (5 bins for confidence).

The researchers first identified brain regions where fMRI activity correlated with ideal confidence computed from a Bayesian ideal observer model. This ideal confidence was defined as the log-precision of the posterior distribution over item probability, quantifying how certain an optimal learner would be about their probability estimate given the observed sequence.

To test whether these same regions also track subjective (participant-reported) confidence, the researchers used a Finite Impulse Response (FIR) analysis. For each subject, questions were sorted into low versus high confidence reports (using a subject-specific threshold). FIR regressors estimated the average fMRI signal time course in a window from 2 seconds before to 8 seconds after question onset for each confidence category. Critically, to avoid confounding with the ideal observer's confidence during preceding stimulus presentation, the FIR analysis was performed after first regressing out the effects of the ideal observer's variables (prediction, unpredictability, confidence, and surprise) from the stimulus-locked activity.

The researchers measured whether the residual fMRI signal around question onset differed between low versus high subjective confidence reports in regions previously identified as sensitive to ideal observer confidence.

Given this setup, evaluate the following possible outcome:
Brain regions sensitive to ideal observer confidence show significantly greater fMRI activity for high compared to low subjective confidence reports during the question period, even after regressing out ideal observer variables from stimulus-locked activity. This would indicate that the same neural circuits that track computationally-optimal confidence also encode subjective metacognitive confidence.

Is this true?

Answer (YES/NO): NO